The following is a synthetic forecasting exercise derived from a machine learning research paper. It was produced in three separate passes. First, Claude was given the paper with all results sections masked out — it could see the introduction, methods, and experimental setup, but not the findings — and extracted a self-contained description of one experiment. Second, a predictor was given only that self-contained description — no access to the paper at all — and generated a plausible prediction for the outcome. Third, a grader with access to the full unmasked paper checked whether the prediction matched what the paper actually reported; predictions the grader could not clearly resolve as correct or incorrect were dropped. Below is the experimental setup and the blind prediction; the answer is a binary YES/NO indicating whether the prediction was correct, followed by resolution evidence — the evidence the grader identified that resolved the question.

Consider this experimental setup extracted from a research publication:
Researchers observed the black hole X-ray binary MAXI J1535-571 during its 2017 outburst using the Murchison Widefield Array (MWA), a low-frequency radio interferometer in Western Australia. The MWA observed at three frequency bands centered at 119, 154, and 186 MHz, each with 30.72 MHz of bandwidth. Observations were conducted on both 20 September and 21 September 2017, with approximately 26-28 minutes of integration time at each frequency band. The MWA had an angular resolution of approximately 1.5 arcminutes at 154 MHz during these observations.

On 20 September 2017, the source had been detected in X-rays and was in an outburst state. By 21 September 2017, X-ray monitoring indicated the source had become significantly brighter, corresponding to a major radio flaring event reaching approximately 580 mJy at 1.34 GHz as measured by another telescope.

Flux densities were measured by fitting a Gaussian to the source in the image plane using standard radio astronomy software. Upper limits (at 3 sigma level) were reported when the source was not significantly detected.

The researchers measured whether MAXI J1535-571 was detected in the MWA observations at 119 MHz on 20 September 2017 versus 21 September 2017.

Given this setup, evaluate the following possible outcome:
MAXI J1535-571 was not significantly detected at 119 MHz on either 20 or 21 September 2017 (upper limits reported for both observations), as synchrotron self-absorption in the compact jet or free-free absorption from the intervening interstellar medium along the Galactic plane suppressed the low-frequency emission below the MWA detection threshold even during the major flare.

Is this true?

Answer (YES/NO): NO